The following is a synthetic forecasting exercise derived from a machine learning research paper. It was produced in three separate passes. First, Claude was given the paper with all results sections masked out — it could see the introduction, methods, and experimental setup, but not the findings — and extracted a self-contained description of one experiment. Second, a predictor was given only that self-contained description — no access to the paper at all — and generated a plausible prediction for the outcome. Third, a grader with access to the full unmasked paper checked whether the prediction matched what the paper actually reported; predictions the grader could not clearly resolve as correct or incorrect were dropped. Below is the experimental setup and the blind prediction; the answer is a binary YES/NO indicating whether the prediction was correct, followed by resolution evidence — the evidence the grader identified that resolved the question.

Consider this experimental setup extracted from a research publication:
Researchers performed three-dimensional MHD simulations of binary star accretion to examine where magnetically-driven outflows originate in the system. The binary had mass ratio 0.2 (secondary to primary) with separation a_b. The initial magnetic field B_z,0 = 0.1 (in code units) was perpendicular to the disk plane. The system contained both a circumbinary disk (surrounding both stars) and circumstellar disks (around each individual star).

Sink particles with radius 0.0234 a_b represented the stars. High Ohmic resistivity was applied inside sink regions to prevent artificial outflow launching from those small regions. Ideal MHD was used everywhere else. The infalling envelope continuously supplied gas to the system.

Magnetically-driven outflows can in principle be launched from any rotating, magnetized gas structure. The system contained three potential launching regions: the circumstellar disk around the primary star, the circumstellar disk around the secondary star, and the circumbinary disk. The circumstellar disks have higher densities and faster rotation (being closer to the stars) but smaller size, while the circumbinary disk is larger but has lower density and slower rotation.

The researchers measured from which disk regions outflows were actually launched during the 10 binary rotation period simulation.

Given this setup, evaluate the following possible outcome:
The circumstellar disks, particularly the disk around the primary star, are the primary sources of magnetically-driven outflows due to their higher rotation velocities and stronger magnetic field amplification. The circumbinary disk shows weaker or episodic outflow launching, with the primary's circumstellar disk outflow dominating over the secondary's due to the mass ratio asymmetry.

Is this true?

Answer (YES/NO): YES